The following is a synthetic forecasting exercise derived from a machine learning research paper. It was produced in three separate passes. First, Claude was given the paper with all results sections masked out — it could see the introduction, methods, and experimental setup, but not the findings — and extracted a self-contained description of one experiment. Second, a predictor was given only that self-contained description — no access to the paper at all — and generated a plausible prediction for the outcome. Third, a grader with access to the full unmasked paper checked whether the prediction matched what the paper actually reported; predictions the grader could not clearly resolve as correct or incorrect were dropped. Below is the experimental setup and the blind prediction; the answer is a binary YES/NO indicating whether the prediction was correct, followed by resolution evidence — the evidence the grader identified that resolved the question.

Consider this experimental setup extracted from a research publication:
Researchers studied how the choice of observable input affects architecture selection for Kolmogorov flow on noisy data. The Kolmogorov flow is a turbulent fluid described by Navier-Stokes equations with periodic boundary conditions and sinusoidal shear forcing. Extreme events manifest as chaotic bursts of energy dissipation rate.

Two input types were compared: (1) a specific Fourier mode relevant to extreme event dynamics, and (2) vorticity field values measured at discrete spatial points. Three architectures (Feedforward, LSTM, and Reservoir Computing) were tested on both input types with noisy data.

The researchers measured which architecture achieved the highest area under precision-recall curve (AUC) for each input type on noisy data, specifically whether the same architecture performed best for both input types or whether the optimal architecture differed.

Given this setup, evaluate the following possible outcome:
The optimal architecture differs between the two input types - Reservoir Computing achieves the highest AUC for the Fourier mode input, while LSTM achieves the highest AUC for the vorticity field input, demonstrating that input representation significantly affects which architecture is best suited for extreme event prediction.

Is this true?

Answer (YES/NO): NO